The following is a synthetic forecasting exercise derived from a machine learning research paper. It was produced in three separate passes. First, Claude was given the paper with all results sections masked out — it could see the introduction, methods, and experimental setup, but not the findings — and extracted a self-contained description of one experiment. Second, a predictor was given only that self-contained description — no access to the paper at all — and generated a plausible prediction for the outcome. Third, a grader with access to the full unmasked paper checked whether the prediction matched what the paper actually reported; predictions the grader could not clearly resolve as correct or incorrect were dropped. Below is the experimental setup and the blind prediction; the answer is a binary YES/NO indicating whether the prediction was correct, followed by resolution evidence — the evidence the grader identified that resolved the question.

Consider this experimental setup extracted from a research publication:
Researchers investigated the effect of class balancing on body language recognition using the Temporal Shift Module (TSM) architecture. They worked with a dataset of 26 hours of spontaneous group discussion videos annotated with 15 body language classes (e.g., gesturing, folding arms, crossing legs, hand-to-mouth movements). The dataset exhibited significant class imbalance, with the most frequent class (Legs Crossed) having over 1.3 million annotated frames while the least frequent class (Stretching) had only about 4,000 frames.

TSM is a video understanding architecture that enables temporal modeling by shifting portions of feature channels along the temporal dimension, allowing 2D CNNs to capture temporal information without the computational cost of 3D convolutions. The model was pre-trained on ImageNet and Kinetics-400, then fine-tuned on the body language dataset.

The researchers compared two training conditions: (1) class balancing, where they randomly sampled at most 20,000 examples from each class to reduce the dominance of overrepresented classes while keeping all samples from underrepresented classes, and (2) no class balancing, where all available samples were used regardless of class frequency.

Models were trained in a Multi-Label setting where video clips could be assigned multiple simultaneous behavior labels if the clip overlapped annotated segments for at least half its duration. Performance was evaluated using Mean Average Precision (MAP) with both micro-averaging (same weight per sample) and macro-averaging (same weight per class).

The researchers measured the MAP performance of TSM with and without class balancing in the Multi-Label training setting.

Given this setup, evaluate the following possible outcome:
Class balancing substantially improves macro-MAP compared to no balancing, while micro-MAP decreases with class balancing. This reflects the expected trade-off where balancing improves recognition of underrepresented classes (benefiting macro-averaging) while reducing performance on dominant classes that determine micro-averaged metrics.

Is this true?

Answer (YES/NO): NO